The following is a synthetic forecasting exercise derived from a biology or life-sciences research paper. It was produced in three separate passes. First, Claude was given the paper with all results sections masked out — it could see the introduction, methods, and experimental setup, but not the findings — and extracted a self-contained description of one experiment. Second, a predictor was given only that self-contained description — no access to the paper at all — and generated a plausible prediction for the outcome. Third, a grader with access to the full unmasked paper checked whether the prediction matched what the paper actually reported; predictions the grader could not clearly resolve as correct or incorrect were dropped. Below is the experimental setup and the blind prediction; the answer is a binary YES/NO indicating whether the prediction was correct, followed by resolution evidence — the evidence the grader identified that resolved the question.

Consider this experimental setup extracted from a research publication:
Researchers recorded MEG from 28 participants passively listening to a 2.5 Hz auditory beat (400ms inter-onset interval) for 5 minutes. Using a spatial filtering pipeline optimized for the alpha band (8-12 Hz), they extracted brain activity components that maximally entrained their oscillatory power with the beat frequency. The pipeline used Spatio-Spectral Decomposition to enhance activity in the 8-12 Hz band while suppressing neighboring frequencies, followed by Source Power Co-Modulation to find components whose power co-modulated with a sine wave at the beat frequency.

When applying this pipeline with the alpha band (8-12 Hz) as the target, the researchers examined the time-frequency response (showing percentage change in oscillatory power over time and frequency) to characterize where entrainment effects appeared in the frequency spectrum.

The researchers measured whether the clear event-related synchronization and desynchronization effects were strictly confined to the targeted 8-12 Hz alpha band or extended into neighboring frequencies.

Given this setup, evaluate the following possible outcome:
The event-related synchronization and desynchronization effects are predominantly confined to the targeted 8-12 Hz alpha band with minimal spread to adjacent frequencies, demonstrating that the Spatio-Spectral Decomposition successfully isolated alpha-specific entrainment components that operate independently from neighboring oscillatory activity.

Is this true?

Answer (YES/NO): NO